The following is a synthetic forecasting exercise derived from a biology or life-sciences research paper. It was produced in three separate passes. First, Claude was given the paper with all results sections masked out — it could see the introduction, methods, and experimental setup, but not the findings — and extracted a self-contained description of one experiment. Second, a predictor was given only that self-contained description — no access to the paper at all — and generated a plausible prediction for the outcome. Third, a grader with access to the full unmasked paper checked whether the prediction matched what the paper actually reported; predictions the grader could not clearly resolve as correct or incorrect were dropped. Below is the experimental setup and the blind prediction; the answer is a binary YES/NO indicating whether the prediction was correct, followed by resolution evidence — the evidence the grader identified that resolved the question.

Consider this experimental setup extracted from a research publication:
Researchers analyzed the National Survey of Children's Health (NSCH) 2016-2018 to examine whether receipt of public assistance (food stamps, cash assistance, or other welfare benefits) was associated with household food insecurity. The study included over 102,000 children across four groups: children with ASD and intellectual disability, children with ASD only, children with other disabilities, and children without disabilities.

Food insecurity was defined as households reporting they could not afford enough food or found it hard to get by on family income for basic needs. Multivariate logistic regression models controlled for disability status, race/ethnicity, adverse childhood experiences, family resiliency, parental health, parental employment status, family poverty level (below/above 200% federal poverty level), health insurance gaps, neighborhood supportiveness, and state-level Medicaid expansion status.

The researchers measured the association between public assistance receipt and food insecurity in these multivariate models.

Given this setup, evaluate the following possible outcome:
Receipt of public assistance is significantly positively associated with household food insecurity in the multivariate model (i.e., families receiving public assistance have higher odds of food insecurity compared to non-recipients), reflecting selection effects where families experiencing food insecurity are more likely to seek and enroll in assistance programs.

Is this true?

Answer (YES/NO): YES